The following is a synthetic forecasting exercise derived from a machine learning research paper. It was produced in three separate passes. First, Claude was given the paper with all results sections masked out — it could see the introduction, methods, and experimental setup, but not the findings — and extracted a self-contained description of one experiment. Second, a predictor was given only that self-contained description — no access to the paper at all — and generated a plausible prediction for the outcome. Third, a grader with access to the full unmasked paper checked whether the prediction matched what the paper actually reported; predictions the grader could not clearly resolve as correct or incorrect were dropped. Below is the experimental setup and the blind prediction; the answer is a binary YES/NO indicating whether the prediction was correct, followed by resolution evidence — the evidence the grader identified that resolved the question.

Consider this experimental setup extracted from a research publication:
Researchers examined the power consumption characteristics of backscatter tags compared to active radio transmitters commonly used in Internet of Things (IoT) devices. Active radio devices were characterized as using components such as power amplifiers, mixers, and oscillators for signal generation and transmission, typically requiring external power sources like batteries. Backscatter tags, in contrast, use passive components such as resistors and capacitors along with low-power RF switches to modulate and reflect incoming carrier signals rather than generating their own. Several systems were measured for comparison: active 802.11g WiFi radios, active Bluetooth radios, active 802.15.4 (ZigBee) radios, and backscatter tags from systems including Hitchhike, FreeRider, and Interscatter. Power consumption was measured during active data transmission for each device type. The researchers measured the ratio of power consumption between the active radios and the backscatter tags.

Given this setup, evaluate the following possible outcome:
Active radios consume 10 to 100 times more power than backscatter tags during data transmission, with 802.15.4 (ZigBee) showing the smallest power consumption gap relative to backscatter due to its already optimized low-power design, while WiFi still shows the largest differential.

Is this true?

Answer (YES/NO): NO